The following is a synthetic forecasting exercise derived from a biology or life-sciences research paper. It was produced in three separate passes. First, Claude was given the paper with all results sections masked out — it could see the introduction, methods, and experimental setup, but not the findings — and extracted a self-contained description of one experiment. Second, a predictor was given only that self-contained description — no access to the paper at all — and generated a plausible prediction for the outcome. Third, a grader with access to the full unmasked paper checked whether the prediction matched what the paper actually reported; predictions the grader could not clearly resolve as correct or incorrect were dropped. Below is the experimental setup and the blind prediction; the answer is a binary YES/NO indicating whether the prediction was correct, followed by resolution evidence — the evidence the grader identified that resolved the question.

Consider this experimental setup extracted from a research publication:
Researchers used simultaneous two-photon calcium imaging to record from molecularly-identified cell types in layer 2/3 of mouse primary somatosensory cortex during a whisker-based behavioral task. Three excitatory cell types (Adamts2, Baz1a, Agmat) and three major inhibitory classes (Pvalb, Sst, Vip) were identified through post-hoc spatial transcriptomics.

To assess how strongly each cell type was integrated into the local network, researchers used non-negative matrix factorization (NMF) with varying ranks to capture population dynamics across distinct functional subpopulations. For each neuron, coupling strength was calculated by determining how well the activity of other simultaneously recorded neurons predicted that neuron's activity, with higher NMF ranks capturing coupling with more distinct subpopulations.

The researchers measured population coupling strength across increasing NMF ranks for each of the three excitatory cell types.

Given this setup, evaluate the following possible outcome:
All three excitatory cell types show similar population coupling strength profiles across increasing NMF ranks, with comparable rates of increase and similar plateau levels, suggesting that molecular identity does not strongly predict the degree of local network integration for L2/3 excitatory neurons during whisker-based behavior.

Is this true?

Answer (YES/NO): NO